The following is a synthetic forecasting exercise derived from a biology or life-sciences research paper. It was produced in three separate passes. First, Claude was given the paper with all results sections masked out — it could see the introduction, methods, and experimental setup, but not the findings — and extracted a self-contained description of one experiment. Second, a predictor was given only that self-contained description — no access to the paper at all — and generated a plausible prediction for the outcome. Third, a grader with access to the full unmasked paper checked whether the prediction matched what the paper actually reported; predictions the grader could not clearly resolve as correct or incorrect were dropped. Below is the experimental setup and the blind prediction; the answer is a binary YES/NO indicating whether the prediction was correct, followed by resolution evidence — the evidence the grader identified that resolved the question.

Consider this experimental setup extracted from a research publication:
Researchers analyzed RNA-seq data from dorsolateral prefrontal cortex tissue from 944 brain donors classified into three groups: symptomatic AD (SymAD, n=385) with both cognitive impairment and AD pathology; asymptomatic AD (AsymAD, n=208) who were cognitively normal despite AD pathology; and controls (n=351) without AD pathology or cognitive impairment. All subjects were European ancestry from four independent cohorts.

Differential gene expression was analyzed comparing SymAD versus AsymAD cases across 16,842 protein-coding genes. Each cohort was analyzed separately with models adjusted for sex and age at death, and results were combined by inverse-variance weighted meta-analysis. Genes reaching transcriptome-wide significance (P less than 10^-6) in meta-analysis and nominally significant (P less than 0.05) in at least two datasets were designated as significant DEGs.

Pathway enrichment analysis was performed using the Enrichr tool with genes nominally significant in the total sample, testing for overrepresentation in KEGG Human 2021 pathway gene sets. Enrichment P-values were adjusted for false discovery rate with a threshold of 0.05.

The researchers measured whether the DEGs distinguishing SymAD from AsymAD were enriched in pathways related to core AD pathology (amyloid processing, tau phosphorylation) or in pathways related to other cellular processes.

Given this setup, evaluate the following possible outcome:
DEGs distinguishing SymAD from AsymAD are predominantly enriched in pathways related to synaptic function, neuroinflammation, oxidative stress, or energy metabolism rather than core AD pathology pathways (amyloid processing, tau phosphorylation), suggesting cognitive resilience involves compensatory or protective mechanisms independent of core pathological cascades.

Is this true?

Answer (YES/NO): NO